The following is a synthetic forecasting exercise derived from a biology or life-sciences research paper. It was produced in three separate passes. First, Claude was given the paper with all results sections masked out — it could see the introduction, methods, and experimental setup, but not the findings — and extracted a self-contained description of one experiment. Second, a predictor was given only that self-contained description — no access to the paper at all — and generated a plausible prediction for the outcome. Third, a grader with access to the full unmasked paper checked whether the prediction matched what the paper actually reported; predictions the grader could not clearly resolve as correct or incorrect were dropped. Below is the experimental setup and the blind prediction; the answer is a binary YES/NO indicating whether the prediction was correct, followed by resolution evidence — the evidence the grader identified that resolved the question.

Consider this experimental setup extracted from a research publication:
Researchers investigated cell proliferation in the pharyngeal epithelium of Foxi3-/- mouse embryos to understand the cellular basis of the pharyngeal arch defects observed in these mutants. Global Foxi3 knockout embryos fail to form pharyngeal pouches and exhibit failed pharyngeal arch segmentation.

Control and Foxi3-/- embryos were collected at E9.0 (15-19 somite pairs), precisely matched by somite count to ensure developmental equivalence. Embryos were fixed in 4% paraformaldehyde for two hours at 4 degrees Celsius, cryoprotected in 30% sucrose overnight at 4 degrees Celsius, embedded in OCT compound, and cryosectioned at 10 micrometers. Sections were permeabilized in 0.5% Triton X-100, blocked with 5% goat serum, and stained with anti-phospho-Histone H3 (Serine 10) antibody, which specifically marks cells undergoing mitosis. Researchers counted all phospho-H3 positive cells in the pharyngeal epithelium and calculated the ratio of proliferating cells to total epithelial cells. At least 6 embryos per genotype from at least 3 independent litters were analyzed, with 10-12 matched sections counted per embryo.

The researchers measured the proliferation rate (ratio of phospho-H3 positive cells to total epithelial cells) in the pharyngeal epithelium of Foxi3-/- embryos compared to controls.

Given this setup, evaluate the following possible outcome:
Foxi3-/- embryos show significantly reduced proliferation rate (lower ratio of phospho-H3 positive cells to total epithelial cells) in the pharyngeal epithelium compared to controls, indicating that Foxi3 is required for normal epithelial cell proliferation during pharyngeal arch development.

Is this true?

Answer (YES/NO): NO